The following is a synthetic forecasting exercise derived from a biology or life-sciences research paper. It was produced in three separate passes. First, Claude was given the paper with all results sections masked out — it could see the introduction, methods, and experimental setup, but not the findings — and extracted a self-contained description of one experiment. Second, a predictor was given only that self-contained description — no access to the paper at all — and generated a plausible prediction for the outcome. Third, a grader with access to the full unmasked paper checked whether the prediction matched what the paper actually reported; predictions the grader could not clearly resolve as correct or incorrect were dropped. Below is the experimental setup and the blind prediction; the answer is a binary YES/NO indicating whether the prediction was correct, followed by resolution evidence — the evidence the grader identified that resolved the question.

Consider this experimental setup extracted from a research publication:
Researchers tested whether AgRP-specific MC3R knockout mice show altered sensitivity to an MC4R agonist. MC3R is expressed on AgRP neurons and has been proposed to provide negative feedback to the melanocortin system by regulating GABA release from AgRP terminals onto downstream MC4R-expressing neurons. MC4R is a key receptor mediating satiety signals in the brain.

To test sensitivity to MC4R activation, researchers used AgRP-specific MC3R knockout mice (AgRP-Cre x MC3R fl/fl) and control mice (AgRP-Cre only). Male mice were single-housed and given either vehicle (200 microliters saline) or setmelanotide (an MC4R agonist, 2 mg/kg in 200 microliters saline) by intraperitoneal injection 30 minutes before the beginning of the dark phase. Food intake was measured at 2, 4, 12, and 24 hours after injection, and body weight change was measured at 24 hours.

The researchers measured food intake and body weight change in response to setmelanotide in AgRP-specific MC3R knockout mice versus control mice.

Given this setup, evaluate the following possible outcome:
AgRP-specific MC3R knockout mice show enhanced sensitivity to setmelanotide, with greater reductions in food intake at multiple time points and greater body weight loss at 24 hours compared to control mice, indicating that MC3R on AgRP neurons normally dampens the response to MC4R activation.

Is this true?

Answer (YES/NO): YES